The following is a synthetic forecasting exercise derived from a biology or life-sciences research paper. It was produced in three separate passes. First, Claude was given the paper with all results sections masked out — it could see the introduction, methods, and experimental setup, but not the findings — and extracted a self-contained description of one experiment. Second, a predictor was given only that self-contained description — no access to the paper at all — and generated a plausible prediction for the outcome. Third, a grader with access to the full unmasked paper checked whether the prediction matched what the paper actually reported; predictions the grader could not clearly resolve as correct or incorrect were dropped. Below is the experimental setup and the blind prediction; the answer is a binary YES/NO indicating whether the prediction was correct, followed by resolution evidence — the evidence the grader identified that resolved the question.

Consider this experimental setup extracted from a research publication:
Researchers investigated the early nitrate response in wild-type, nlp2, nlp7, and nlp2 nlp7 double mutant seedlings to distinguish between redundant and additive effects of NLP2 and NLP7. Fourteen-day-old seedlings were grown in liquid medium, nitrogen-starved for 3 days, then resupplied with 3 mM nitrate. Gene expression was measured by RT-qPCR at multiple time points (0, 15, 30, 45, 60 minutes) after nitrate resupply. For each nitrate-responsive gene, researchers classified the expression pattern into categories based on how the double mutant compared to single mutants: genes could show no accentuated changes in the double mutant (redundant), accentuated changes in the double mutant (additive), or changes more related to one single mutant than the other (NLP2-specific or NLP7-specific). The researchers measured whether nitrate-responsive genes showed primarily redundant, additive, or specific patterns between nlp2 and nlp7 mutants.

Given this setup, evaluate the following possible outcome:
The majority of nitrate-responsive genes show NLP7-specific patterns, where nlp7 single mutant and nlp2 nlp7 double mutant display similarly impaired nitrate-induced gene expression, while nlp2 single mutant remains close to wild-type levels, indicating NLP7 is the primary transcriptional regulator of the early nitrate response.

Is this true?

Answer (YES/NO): NO